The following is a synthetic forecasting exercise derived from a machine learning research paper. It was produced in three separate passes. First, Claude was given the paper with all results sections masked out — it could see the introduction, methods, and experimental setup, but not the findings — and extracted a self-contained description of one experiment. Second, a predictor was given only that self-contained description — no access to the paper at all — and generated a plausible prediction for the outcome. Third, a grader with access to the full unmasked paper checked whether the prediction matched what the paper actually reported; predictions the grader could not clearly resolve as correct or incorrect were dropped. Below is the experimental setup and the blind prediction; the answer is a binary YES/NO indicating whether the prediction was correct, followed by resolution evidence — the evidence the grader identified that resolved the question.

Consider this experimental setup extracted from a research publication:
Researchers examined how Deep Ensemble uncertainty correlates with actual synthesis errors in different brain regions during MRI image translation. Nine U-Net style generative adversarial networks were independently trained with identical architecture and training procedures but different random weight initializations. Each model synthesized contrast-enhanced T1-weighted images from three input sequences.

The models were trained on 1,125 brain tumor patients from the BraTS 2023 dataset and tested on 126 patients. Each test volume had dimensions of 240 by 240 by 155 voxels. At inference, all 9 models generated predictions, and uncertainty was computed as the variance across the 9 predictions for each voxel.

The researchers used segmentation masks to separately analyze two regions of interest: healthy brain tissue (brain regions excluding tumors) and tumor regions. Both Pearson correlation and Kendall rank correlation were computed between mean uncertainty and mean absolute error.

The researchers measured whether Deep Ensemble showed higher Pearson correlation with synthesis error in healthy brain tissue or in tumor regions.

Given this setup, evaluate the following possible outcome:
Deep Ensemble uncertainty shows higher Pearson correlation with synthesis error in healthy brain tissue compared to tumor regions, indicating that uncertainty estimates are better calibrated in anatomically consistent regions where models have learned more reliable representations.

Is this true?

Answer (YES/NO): NO